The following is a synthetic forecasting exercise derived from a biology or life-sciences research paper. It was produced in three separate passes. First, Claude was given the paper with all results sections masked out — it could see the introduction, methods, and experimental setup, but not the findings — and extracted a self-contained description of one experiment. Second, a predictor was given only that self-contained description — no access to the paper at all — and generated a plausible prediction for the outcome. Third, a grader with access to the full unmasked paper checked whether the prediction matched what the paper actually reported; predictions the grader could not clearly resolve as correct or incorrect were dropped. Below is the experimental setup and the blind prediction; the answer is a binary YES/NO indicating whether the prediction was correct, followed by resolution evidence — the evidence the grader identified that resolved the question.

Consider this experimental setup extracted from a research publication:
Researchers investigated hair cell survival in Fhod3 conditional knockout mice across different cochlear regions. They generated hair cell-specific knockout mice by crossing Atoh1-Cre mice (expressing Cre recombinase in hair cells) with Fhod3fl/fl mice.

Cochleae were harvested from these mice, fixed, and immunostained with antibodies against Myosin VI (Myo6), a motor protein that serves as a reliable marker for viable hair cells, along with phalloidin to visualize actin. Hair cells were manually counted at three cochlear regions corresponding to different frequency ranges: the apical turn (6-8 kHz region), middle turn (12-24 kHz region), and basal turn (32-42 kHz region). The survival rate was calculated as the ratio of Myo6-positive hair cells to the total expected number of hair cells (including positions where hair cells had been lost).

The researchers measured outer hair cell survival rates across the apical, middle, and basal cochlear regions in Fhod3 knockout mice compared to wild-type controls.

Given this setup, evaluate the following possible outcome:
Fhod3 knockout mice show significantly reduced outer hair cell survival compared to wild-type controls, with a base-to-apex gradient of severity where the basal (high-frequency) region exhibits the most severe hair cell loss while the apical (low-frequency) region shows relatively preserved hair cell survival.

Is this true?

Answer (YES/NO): YES